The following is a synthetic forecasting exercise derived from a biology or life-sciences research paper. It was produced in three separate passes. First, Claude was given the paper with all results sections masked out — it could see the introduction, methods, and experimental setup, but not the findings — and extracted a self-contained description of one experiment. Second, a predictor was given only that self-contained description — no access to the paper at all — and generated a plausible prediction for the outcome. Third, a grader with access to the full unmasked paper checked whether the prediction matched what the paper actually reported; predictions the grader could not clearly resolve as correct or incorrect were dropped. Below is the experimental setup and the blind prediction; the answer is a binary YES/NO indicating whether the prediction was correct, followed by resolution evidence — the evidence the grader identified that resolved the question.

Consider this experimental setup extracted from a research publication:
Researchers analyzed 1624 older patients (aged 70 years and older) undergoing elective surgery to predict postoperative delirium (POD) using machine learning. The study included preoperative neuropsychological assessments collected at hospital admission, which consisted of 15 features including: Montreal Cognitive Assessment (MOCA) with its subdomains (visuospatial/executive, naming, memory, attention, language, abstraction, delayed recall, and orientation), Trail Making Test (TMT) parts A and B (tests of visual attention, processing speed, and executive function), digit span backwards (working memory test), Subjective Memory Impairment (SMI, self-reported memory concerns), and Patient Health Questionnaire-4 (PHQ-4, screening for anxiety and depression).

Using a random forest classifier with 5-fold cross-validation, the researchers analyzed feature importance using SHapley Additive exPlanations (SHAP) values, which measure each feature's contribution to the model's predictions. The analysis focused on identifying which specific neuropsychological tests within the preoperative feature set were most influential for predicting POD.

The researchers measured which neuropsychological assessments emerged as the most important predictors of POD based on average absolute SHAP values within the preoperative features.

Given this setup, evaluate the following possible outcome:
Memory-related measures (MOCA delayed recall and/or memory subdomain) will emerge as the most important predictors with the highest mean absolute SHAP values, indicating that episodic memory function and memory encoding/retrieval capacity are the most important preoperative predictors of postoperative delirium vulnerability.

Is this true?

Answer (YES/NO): NO